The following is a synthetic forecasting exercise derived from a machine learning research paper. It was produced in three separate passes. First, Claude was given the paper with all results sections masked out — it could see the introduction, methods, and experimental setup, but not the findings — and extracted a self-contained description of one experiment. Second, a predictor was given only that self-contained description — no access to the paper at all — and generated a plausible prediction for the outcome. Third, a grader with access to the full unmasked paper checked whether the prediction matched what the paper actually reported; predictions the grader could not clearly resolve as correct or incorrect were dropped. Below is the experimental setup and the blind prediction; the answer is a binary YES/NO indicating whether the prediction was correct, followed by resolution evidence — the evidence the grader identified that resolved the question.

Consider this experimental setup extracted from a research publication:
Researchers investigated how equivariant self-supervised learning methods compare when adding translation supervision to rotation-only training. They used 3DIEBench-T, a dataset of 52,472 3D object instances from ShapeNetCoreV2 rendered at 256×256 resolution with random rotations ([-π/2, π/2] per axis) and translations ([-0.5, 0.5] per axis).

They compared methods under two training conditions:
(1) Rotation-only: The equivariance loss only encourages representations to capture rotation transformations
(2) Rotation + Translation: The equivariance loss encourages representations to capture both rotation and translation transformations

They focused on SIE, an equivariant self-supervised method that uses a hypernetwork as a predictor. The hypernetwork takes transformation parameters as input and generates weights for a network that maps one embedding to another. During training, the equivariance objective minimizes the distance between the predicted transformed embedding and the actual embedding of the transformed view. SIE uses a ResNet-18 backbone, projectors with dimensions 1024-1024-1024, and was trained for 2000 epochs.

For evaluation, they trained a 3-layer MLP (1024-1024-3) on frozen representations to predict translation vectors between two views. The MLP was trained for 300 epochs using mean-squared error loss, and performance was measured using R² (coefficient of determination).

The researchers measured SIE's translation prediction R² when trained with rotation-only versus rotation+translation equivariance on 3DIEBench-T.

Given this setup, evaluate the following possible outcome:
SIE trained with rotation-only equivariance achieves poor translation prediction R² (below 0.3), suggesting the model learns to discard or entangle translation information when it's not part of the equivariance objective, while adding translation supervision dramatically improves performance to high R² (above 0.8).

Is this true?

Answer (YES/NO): NO